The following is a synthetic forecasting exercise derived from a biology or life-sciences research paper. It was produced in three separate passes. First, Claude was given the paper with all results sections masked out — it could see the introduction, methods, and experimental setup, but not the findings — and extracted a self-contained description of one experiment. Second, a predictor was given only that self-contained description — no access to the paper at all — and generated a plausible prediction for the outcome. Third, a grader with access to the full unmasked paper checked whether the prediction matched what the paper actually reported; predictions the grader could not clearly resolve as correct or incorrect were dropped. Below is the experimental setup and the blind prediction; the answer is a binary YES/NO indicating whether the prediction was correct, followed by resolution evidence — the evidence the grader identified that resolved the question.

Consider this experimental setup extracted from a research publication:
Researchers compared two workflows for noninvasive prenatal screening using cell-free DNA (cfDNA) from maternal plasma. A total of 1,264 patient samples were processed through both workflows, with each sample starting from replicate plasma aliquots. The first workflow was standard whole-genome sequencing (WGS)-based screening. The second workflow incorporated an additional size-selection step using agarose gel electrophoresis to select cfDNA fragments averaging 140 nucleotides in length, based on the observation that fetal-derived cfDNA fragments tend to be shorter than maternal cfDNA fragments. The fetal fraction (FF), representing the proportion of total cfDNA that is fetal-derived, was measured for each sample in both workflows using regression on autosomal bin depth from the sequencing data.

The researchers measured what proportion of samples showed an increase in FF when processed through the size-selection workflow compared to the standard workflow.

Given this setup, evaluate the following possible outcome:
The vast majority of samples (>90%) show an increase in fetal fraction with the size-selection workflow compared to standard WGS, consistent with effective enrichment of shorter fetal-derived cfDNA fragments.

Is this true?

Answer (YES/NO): YES